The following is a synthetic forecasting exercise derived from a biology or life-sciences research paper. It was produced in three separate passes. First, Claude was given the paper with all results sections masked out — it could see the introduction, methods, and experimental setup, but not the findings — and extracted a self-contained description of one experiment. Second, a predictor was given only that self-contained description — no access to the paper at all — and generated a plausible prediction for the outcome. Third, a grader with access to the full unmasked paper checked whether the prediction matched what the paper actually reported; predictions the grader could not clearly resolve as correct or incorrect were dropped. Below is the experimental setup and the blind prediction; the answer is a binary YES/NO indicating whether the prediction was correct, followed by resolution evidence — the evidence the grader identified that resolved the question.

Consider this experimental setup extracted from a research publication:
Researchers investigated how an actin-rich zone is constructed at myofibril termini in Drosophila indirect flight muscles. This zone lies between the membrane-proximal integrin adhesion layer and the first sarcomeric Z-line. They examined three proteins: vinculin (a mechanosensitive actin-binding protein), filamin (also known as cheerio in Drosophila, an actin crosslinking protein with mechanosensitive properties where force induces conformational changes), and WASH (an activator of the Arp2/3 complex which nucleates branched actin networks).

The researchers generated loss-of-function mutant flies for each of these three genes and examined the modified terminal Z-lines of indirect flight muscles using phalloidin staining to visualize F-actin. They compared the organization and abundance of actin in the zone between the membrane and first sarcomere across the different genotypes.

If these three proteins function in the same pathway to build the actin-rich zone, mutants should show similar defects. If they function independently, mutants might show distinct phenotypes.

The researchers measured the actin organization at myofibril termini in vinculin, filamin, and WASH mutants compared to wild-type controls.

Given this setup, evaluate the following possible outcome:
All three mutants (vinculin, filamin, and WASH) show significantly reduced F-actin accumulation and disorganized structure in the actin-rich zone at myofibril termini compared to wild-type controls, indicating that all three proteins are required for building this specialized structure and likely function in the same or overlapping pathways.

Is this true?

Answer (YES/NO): NO